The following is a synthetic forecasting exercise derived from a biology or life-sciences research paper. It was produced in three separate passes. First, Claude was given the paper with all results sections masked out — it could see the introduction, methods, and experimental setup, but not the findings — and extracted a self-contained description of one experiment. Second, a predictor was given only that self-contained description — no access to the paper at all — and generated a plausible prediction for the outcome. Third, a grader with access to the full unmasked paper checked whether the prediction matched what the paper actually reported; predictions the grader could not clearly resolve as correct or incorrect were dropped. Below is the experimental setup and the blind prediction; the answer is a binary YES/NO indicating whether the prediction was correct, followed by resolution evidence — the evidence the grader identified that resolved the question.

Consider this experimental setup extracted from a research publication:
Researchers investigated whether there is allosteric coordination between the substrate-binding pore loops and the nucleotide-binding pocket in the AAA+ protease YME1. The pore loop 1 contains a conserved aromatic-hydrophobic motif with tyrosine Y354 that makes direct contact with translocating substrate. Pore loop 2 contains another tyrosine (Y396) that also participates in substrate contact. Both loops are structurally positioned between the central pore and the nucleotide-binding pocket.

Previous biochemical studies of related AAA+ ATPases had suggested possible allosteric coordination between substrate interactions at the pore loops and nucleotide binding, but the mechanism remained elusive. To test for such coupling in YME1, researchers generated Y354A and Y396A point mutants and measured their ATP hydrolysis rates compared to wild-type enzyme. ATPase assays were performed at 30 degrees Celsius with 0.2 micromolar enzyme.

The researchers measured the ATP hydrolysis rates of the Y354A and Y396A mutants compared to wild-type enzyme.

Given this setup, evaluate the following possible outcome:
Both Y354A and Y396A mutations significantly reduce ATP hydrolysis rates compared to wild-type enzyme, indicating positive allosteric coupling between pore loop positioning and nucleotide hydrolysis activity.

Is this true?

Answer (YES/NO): NO